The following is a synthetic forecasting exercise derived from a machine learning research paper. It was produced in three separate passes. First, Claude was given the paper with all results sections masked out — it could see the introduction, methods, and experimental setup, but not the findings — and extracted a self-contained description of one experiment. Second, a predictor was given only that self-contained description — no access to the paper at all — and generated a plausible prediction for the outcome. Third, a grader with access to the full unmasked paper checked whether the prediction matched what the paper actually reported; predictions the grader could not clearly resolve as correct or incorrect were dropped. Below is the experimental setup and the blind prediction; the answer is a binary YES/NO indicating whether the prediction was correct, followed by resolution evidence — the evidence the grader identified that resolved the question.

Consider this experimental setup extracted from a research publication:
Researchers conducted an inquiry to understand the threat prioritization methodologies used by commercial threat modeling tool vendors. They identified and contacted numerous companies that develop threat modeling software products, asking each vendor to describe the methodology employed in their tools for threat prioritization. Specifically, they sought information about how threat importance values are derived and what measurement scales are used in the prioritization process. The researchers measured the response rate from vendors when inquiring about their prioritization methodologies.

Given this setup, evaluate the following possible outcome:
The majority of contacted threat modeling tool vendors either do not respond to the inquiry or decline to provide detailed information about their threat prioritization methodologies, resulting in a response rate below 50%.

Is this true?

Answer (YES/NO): YES